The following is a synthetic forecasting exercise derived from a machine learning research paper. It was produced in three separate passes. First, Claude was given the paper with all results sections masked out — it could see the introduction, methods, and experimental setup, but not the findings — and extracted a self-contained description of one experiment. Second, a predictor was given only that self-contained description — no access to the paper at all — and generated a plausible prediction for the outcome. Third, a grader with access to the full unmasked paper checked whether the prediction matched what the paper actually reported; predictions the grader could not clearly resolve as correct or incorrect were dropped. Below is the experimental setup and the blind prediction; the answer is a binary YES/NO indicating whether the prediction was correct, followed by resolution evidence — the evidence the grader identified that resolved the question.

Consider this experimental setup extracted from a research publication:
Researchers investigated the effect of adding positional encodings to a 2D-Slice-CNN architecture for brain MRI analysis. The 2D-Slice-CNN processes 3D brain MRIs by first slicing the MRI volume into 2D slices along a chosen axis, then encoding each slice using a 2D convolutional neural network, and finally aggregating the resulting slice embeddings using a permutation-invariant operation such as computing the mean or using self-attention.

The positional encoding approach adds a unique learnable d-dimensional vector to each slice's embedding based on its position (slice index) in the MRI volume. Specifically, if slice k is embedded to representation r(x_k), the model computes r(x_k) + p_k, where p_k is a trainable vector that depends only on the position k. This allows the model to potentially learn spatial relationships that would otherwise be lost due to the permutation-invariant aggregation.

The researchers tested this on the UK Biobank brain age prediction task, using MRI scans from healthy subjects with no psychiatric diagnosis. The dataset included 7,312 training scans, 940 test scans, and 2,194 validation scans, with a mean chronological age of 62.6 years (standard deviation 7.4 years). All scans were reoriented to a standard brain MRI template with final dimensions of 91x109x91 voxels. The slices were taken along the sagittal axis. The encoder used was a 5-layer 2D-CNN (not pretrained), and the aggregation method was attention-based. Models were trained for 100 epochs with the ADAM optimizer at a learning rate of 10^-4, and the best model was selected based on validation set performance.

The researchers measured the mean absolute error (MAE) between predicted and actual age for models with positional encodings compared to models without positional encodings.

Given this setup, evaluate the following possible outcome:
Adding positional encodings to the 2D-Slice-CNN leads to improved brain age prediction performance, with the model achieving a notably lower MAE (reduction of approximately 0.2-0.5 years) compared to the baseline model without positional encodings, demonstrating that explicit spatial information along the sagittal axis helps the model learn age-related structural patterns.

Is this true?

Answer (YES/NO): NO